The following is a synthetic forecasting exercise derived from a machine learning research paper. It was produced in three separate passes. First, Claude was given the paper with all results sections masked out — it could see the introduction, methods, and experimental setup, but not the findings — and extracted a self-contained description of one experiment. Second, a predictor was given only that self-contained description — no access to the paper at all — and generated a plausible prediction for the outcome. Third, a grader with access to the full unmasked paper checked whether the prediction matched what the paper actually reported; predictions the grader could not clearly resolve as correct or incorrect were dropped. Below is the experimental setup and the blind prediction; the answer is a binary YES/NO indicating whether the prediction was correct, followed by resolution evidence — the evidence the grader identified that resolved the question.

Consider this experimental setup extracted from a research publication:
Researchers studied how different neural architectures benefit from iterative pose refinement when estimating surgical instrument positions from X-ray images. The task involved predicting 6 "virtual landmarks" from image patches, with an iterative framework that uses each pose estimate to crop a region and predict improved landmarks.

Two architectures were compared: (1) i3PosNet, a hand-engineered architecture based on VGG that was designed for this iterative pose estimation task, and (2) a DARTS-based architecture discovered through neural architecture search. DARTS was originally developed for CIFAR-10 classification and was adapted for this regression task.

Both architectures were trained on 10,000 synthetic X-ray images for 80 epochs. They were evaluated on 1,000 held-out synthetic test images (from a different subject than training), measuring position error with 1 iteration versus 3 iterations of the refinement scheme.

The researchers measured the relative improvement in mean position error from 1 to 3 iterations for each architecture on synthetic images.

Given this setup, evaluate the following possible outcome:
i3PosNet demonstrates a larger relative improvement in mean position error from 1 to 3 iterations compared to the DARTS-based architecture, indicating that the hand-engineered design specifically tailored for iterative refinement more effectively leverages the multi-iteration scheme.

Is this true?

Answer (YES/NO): YES